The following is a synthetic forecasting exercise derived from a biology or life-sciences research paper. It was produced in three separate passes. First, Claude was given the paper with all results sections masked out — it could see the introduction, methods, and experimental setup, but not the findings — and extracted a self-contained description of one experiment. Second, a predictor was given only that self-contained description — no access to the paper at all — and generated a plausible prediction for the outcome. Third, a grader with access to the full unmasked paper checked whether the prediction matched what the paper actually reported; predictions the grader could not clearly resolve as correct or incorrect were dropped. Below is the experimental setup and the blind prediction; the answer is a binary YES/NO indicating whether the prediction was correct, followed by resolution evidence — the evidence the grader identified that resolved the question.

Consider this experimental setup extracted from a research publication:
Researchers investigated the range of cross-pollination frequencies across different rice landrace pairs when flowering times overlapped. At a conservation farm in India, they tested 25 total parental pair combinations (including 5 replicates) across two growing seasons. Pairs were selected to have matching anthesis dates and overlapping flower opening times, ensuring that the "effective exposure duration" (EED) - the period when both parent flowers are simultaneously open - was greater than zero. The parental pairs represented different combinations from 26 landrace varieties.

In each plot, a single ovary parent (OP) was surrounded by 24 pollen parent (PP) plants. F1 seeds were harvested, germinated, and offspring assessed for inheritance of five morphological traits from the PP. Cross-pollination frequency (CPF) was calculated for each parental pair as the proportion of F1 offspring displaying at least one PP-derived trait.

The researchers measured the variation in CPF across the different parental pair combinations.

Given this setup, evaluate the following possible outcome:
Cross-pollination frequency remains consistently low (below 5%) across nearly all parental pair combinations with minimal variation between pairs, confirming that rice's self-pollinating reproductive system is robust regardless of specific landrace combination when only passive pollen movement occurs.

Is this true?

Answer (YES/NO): NO